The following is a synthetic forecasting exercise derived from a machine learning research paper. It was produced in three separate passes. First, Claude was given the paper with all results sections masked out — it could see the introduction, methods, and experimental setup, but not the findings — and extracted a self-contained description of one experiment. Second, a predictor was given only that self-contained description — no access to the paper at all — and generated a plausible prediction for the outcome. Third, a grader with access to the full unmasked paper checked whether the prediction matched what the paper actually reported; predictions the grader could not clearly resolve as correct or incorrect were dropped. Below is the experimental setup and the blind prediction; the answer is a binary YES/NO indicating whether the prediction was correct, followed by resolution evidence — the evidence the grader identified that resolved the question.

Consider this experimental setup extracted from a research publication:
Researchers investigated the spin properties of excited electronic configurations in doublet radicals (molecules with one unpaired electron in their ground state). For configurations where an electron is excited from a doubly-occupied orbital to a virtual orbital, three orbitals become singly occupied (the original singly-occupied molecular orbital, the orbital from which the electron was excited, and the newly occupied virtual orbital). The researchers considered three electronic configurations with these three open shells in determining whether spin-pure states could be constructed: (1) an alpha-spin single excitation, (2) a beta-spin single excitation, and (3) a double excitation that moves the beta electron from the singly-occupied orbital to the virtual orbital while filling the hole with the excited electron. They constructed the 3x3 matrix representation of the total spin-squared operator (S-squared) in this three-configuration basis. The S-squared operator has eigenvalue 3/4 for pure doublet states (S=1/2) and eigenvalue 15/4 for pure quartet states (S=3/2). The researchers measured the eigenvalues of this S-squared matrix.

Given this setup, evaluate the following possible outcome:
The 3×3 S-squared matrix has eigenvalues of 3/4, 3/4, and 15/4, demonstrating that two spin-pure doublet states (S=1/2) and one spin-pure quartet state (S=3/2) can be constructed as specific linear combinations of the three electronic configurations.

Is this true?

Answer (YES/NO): YES